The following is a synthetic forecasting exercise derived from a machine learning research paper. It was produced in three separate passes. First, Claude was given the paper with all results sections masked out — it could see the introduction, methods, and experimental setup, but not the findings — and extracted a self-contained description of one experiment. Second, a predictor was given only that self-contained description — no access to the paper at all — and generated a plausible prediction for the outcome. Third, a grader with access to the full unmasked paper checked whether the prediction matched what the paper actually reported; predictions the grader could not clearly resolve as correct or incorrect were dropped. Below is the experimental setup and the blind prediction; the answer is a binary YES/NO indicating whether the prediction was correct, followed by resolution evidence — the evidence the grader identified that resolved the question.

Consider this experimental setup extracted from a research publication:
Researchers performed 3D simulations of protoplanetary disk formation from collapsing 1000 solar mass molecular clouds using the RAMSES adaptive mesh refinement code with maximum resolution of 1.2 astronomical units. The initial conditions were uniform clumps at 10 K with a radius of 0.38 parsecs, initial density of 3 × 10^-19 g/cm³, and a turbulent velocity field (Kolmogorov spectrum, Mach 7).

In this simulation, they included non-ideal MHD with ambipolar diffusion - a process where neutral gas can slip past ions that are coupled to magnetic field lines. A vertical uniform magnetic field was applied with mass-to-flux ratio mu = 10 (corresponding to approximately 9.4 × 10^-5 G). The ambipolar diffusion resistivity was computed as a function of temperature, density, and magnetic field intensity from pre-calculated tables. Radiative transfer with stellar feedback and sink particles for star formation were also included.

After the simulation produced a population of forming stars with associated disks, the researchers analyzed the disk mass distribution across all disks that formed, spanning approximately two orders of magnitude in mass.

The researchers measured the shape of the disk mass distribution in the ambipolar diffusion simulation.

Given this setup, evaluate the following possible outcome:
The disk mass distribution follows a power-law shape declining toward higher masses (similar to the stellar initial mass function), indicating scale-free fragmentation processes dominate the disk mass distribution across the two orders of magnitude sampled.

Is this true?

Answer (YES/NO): NO